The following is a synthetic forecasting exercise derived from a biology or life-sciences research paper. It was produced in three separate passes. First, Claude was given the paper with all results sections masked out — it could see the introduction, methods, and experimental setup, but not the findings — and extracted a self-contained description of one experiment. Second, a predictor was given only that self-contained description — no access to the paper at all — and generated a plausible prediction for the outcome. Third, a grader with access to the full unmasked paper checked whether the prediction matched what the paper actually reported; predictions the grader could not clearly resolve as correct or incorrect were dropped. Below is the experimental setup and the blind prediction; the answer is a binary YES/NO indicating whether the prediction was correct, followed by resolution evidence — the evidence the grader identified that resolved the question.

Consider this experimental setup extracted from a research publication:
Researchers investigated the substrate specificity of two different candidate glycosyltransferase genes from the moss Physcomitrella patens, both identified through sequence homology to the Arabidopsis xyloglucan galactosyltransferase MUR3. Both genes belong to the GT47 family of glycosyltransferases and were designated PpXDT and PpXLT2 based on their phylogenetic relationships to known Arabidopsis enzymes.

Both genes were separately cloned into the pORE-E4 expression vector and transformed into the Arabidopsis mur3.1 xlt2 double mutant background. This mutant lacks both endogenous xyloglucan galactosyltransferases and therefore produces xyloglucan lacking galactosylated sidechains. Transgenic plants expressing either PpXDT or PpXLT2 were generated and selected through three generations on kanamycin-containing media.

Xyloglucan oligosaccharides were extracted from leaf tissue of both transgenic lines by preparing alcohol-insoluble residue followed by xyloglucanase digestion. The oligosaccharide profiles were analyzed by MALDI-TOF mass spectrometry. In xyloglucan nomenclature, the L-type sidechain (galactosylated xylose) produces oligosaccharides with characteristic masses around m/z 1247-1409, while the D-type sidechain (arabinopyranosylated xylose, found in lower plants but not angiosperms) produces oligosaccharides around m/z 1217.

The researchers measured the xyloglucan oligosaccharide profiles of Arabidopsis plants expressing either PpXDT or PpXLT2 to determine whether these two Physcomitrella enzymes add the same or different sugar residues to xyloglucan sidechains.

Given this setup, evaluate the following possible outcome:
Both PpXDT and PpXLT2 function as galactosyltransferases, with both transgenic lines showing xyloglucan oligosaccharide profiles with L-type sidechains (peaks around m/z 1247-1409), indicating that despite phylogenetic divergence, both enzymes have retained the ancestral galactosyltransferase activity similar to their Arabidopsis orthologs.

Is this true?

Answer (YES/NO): NO